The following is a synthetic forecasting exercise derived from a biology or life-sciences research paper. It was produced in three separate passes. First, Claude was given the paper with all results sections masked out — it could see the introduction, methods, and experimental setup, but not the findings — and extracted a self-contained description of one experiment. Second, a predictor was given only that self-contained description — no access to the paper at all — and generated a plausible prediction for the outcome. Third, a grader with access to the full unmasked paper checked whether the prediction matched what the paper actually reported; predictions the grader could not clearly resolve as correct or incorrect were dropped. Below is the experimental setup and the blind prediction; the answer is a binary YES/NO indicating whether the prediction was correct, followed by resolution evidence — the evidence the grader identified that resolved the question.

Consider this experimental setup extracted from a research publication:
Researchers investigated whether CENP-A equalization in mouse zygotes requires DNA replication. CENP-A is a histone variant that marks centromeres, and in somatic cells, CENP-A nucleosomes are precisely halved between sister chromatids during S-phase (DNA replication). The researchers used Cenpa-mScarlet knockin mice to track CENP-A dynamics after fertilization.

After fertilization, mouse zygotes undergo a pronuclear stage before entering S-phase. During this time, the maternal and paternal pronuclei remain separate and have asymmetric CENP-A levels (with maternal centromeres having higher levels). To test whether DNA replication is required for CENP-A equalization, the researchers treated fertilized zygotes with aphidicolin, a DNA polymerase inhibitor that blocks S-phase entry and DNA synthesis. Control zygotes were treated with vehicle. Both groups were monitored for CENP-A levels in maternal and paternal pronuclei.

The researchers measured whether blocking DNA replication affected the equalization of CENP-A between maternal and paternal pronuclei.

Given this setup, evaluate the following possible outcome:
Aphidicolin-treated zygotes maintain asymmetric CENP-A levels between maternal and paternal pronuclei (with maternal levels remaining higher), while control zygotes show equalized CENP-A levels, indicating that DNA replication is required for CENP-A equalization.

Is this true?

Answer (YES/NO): NO